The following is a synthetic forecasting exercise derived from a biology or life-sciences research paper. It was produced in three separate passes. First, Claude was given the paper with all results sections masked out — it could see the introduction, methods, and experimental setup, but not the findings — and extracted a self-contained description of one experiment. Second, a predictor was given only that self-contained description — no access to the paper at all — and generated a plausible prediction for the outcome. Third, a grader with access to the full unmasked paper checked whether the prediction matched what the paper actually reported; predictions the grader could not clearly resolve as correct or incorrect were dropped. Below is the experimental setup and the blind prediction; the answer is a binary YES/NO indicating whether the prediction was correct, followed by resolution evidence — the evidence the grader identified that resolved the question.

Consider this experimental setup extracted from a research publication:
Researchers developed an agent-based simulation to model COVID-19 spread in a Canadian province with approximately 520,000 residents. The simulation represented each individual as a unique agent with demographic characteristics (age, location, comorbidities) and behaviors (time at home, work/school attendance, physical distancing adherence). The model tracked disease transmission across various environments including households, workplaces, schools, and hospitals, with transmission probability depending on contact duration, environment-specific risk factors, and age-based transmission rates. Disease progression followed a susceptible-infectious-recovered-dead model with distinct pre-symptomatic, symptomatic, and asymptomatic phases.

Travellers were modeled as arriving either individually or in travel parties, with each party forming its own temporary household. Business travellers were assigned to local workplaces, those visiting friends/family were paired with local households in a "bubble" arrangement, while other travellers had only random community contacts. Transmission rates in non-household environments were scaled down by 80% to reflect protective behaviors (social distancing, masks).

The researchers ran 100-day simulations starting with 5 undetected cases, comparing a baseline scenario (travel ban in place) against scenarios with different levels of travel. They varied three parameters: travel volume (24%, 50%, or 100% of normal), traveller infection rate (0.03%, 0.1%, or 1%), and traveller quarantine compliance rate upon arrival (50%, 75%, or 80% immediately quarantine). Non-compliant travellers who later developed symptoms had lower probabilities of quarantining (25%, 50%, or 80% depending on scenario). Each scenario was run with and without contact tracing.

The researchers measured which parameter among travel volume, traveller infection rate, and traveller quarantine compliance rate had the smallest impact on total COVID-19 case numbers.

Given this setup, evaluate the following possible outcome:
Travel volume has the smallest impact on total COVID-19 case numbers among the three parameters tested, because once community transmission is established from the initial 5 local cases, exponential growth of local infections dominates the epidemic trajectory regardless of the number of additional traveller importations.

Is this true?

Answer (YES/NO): NO